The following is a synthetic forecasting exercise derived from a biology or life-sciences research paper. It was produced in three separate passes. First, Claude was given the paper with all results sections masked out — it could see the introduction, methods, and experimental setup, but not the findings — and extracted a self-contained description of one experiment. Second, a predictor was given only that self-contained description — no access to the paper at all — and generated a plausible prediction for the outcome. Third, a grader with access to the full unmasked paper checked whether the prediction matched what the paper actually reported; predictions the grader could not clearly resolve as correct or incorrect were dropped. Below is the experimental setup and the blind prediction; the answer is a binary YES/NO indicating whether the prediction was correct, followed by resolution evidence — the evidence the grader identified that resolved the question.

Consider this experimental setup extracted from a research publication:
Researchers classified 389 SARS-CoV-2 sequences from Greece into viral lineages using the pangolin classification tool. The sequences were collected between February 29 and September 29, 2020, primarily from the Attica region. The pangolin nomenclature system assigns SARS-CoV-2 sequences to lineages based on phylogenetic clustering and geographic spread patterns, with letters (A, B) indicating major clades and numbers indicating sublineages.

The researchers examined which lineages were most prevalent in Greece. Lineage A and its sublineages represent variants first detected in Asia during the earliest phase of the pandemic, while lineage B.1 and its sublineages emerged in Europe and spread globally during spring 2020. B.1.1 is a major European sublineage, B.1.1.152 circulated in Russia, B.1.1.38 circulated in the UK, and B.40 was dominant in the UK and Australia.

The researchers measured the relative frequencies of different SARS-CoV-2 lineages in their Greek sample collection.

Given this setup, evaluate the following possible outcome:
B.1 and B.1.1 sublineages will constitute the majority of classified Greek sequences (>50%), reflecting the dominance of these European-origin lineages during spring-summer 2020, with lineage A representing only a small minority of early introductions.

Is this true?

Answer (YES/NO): YES